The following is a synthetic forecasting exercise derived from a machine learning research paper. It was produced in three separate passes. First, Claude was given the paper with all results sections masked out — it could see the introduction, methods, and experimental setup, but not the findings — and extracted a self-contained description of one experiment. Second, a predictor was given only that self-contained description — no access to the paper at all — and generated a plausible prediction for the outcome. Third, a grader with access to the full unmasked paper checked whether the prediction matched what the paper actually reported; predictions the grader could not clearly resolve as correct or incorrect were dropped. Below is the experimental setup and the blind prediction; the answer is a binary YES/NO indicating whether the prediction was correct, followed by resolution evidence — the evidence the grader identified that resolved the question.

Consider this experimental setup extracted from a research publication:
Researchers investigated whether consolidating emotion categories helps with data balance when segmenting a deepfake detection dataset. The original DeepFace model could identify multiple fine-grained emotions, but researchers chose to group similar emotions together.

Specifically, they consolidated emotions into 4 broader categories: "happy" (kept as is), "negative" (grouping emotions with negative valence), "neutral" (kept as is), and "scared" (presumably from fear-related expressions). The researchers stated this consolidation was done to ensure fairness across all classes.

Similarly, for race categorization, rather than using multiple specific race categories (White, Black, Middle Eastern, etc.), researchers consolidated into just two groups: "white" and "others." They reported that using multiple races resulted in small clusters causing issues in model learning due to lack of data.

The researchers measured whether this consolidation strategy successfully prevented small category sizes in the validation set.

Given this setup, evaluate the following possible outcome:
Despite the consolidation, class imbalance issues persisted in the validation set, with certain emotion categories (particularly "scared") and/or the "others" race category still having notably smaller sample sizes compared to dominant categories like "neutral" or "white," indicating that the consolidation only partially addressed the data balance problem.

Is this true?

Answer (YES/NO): YES